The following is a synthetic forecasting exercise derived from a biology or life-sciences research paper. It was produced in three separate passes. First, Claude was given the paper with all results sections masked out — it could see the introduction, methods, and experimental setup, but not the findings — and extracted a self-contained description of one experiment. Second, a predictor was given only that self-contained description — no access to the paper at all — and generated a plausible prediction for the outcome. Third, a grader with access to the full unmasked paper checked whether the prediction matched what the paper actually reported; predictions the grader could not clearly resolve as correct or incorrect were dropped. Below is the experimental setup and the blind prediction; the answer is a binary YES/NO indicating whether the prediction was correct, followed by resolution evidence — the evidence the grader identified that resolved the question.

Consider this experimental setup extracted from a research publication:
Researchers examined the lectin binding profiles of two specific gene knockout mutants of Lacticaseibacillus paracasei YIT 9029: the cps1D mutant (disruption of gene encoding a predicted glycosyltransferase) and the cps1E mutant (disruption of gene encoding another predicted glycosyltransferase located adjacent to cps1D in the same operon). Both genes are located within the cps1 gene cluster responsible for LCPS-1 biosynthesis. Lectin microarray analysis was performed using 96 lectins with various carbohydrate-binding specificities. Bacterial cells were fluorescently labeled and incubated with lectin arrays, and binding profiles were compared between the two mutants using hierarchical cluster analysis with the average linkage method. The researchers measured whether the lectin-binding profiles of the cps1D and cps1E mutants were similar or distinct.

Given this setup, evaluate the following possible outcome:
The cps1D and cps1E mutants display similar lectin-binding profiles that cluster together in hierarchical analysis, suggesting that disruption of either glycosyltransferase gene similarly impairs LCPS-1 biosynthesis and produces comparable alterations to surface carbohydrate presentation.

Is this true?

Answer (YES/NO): YES